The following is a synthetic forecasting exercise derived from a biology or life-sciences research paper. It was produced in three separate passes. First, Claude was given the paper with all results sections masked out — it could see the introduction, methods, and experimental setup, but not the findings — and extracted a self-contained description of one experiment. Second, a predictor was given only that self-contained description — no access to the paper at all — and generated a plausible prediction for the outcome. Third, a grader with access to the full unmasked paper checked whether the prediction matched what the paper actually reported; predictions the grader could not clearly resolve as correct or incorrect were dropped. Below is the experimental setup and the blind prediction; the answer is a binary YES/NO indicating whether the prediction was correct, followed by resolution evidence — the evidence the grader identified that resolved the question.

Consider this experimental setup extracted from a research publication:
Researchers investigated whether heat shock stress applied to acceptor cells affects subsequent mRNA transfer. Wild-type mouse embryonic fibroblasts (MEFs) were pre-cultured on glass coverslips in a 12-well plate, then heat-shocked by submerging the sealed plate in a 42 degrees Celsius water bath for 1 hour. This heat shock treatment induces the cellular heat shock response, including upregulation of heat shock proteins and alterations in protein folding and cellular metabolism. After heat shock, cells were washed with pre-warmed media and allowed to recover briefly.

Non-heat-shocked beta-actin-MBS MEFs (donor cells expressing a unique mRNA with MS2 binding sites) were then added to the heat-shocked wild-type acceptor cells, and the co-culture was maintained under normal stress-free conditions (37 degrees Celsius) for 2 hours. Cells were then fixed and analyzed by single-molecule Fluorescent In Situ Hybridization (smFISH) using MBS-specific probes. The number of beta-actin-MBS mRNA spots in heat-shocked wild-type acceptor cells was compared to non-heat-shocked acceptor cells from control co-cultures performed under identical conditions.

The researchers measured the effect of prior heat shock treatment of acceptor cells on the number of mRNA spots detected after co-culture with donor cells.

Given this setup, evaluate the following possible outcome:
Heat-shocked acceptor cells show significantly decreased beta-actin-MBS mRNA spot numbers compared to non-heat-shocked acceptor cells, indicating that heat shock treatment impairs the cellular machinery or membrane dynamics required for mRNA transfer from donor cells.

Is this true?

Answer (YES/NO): YES